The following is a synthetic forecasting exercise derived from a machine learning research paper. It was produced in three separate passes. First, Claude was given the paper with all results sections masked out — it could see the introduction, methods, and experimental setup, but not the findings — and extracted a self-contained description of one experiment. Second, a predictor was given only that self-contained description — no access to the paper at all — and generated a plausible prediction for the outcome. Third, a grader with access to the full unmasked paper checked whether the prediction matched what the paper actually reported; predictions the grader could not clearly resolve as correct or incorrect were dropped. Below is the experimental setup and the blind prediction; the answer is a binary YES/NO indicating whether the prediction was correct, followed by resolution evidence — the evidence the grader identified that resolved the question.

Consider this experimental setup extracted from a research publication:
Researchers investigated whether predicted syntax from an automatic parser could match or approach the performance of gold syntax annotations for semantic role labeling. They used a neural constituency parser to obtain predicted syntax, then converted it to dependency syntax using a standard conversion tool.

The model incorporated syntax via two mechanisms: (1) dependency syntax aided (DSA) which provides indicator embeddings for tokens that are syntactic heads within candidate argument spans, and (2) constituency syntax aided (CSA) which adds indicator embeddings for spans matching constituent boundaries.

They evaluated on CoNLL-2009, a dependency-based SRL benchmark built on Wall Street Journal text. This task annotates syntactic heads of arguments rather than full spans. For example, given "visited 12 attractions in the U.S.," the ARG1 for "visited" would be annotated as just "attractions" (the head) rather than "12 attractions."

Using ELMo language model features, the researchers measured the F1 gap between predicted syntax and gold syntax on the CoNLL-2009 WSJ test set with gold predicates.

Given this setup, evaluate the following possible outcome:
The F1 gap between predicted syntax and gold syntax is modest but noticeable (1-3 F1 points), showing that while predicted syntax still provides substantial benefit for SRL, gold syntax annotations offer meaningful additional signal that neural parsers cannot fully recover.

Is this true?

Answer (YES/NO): NO